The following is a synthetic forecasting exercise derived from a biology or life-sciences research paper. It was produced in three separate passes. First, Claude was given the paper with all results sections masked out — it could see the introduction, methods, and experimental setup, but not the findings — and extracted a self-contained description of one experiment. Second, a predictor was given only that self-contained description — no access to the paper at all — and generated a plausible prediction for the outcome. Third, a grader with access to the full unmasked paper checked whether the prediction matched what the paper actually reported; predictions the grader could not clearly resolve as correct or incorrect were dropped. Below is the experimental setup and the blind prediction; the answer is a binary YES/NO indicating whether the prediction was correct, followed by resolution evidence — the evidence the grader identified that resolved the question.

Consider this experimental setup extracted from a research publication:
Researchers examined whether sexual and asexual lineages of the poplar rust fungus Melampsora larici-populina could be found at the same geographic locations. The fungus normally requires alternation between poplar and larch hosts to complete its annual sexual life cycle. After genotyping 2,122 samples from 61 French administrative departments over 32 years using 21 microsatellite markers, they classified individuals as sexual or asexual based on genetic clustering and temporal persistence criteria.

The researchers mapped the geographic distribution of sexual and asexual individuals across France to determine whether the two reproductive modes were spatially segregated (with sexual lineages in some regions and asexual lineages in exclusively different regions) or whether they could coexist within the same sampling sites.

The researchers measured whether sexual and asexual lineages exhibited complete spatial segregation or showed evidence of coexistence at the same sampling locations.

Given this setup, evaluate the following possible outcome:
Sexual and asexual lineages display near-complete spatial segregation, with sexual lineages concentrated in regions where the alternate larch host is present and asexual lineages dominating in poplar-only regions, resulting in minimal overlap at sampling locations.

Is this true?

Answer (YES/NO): NO